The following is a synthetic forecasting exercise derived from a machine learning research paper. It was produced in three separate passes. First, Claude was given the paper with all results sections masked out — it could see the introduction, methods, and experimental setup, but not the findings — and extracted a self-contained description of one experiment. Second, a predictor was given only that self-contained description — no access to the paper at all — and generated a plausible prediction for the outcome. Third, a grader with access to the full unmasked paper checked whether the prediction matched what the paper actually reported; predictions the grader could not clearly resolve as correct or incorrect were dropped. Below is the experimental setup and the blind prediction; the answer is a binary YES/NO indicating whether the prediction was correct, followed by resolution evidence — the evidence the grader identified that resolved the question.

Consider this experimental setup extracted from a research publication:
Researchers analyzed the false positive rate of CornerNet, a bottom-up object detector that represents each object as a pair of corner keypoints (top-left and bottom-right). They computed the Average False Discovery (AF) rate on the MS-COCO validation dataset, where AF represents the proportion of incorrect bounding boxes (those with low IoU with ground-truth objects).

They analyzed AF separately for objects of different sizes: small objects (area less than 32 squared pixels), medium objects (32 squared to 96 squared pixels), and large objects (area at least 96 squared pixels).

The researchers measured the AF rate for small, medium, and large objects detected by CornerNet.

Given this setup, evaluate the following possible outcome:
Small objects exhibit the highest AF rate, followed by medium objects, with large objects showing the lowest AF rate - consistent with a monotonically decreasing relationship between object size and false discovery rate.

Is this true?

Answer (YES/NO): YES